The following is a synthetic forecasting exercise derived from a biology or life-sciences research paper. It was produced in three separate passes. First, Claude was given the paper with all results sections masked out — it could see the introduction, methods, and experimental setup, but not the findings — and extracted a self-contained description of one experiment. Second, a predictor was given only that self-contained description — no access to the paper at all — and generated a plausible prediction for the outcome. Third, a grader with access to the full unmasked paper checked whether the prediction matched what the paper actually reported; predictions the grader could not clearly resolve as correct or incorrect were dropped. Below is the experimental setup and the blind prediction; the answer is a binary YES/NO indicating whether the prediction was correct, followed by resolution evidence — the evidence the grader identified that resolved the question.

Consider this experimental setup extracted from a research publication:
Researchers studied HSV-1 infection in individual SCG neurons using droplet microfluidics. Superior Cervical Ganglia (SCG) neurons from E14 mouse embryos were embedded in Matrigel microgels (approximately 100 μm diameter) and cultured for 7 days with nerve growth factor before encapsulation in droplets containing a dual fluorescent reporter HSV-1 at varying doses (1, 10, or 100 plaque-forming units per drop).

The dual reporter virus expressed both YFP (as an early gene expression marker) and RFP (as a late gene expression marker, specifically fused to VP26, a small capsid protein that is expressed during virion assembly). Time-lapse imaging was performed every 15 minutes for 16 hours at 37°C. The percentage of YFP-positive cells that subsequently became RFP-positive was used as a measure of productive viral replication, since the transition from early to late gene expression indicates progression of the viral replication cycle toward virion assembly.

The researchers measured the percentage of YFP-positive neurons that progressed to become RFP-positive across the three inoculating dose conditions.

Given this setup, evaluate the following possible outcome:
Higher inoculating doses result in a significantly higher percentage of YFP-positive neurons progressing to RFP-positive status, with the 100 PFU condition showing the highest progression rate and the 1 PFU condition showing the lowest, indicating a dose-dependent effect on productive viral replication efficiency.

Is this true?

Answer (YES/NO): YES